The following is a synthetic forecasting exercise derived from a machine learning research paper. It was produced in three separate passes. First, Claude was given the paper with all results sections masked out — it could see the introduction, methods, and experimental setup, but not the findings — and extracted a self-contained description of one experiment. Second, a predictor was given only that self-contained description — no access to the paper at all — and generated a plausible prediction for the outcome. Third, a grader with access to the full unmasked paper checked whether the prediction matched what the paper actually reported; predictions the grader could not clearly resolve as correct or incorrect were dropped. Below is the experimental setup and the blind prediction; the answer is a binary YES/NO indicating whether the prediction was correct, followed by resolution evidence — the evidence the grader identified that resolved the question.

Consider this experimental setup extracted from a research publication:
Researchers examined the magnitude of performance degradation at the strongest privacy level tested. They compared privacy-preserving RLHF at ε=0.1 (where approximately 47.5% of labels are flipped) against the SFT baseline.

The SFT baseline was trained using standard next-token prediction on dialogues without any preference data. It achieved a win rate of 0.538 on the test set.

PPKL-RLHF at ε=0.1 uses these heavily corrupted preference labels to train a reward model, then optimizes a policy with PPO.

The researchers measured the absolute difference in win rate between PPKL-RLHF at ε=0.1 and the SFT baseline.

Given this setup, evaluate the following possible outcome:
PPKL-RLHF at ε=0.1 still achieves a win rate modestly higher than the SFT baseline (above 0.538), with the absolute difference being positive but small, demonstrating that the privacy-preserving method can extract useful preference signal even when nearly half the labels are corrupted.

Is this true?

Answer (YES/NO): NO